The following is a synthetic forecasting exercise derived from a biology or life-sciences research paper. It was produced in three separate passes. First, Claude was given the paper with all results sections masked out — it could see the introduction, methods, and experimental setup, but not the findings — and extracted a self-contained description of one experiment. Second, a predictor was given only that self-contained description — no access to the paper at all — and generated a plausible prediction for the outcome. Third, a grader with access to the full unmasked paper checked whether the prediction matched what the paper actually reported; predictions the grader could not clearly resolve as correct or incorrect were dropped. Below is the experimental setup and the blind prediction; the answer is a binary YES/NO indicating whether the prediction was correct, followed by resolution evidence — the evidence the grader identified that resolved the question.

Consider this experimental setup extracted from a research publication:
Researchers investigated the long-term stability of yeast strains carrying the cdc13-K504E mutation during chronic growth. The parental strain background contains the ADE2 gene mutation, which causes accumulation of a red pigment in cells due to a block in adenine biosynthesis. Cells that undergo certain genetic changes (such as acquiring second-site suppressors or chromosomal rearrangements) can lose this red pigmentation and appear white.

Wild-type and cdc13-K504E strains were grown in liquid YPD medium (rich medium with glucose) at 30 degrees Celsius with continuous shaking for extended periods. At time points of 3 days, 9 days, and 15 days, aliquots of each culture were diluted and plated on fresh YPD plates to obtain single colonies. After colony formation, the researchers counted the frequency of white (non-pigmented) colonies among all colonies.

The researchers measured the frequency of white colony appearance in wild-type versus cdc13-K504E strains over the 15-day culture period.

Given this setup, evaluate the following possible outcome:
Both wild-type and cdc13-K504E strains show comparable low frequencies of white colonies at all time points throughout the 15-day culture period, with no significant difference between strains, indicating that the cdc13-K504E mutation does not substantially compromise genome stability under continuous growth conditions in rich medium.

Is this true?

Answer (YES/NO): NO